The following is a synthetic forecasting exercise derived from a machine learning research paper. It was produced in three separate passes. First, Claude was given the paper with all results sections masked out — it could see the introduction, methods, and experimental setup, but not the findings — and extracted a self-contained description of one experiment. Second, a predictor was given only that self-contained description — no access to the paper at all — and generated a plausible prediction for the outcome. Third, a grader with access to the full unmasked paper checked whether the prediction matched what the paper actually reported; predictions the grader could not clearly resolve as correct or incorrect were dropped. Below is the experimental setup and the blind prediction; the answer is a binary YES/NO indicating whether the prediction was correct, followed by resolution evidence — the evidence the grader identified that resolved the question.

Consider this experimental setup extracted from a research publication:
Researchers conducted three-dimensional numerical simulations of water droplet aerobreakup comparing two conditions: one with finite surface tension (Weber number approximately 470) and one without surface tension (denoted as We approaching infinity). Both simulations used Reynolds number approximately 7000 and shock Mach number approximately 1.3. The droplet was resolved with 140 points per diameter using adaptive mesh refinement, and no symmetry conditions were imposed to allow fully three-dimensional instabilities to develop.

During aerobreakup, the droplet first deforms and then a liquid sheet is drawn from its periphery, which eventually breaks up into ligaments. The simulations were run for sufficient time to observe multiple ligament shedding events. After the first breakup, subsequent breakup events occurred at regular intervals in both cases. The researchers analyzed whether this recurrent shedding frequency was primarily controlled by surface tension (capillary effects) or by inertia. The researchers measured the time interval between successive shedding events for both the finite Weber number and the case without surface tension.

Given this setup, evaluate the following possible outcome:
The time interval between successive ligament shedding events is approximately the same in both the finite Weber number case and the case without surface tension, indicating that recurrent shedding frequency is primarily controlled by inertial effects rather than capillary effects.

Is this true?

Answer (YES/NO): YES